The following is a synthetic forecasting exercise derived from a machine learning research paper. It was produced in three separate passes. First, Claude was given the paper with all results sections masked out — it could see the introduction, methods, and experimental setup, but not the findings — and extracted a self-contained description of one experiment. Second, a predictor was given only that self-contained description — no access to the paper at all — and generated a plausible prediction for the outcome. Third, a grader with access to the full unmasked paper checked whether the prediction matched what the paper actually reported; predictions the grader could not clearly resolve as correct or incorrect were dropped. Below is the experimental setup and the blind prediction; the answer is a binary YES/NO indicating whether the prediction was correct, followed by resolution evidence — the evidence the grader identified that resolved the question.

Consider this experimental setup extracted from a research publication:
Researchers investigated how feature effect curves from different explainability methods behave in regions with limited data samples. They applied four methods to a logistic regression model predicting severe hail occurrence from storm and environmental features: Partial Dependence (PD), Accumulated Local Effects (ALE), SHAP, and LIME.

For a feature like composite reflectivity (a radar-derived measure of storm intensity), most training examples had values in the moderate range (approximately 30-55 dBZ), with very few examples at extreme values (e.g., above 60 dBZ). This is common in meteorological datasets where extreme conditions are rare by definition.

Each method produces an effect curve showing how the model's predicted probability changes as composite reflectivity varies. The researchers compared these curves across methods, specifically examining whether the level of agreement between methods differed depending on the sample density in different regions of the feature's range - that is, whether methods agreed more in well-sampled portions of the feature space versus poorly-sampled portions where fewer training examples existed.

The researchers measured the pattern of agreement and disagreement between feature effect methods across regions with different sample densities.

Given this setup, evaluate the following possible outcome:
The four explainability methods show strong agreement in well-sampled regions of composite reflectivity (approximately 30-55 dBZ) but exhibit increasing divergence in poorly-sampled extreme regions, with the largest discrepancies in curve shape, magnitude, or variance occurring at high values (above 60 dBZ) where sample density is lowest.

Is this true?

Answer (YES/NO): YES